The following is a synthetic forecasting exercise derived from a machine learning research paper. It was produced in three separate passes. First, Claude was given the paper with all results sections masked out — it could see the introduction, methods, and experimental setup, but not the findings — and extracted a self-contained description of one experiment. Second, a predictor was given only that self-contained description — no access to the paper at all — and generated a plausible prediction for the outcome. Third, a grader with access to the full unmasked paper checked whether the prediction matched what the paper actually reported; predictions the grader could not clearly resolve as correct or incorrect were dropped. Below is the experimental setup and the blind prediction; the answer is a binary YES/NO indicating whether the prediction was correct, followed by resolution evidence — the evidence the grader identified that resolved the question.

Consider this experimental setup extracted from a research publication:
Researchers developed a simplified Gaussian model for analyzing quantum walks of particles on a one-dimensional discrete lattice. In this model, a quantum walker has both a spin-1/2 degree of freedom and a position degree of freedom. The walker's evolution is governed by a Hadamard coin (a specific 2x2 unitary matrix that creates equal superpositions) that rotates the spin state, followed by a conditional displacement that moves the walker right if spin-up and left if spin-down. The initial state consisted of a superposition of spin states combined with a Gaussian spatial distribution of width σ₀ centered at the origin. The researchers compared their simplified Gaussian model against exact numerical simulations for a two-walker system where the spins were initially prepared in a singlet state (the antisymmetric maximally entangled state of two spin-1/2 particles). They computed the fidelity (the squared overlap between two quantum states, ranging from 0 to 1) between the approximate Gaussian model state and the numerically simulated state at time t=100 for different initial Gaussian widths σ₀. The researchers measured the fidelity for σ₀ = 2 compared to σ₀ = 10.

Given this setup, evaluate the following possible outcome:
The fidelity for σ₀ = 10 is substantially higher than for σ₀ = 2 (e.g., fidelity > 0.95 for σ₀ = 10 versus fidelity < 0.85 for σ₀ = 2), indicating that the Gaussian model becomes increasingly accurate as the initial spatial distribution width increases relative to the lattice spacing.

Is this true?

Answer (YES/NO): YES